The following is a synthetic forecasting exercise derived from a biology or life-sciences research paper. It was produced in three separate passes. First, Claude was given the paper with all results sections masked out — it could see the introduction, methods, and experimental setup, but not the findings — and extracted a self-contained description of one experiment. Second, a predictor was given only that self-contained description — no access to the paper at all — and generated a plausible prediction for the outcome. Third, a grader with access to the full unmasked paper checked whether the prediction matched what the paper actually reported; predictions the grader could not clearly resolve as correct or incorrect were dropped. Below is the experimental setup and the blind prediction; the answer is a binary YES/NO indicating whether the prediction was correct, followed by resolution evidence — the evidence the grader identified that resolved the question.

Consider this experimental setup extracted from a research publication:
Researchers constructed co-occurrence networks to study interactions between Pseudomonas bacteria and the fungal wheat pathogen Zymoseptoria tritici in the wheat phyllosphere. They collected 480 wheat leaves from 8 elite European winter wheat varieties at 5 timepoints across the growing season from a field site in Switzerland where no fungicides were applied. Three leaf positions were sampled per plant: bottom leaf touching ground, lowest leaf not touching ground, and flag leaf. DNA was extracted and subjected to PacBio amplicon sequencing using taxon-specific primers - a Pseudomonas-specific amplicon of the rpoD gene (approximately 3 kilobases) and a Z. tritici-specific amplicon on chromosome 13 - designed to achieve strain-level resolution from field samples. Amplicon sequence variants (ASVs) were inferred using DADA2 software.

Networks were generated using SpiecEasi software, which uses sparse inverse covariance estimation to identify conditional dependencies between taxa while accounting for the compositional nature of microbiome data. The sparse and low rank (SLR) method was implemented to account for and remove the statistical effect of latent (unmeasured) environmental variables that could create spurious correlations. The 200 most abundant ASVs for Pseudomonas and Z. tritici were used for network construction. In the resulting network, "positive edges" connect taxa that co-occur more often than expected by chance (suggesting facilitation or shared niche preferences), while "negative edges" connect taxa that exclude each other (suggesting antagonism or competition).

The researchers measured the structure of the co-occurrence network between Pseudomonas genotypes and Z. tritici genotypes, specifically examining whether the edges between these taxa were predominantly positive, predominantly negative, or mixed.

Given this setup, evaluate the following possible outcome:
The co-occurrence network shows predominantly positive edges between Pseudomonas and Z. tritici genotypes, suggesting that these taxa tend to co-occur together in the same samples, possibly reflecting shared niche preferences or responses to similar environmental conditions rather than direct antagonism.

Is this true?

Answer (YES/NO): YES